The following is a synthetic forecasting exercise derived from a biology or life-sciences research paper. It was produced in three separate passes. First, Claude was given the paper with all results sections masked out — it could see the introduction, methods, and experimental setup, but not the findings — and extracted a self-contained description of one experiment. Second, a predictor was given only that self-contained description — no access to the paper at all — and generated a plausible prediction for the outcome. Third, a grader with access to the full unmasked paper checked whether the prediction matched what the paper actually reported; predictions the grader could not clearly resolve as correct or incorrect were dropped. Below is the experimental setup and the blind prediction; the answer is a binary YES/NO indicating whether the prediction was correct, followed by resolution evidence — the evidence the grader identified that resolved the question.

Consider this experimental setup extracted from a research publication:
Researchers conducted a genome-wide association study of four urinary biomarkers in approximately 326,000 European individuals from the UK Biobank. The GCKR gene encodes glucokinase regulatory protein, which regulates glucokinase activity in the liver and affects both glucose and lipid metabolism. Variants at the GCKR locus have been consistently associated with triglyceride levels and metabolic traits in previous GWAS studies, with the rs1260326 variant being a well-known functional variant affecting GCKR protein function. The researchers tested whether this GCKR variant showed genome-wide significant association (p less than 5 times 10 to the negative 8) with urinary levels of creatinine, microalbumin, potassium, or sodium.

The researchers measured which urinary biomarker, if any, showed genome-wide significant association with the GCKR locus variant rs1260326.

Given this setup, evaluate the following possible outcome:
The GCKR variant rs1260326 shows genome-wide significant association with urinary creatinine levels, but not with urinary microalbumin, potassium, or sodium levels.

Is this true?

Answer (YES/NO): NO